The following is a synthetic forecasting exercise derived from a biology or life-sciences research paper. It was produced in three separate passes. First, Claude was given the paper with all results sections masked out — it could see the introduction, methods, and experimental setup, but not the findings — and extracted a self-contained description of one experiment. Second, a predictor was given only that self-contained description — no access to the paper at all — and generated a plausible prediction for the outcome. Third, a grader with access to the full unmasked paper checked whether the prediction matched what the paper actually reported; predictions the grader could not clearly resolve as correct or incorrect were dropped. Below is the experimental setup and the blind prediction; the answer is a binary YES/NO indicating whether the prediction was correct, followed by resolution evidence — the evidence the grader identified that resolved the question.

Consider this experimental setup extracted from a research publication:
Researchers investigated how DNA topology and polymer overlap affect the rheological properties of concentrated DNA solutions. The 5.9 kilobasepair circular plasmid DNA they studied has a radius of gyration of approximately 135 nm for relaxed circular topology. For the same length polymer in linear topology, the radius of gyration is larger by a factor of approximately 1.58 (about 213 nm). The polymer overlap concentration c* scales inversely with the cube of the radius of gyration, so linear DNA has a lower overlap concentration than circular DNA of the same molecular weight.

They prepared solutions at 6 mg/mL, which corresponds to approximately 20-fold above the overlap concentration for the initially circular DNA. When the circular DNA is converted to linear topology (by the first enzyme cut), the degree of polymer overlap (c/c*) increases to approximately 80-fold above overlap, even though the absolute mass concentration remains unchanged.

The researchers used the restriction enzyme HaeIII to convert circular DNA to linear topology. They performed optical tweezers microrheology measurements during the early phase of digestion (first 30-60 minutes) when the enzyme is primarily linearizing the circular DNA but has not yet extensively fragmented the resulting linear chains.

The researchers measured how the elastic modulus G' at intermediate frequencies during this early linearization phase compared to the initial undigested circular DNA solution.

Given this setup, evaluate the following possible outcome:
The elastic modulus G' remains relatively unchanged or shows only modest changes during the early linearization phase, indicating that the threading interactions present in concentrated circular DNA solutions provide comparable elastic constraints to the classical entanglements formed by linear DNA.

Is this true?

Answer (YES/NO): NO